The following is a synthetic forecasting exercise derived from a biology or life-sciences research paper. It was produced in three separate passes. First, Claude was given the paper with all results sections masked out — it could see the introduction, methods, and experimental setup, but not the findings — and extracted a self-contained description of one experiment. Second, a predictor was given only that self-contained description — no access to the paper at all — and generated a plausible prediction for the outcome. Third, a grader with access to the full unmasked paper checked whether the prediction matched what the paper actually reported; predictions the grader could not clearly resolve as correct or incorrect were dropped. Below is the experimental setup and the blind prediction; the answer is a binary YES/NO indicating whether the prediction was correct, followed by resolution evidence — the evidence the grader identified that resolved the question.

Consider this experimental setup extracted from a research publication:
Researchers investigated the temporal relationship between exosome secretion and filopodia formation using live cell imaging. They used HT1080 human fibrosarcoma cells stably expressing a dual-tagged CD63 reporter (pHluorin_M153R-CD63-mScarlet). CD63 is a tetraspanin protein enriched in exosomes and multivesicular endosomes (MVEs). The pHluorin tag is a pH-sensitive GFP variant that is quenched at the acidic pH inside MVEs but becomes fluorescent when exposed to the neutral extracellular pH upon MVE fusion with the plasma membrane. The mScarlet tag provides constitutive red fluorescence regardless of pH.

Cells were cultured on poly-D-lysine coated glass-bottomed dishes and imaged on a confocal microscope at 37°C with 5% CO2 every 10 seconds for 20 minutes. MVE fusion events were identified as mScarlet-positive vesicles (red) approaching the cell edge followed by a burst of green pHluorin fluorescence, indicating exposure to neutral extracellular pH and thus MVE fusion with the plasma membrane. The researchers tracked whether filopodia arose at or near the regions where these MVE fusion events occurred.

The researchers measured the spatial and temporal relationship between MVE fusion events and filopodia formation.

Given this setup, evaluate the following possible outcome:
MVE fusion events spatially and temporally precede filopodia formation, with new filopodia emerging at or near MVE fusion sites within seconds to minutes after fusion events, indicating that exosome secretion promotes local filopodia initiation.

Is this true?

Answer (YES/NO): YES